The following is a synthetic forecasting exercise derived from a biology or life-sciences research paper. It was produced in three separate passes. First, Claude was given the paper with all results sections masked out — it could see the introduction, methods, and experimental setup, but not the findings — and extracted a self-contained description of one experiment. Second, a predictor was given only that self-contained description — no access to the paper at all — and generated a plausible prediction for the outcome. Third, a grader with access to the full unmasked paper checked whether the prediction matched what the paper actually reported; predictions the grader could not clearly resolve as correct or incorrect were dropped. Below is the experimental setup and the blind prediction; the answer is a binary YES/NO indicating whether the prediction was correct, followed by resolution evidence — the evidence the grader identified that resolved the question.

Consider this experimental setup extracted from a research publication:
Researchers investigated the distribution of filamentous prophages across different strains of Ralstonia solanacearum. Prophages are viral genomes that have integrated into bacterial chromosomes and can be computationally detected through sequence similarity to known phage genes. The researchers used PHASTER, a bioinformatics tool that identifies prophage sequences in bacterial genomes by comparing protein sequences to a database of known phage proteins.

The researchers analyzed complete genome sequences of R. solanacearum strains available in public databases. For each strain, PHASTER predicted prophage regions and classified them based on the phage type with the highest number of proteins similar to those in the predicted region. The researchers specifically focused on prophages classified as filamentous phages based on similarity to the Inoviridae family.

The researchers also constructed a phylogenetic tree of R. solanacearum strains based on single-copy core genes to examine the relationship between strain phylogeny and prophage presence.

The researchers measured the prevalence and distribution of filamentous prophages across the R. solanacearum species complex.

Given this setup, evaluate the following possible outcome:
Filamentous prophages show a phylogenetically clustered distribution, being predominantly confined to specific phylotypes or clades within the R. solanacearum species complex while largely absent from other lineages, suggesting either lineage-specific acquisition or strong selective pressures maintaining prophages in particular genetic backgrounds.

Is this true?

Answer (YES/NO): NO